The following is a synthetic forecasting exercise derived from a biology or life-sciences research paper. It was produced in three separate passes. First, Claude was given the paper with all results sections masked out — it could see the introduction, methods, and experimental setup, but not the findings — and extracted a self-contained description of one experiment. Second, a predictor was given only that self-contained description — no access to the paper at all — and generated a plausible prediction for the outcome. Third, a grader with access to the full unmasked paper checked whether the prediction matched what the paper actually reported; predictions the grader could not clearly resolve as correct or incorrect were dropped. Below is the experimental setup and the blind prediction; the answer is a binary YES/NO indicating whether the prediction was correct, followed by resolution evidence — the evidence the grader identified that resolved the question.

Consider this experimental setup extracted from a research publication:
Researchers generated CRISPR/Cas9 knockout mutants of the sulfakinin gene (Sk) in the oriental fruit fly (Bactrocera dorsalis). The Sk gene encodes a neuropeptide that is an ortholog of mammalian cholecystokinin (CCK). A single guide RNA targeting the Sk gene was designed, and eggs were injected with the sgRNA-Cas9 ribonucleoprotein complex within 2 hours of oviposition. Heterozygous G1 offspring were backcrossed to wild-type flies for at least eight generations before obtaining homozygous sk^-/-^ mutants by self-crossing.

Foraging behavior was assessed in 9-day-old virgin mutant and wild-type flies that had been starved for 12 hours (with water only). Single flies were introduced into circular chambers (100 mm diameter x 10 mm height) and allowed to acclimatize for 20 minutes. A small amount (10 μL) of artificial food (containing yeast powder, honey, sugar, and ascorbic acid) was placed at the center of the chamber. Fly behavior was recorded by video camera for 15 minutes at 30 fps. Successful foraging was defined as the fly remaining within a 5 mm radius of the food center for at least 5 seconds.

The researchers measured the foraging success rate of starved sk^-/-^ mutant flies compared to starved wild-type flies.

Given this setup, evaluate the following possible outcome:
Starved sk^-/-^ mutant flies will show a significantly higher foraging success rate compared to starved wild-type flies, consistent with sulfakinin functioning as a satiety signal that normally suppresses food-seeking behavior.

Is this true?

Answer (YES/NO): NO